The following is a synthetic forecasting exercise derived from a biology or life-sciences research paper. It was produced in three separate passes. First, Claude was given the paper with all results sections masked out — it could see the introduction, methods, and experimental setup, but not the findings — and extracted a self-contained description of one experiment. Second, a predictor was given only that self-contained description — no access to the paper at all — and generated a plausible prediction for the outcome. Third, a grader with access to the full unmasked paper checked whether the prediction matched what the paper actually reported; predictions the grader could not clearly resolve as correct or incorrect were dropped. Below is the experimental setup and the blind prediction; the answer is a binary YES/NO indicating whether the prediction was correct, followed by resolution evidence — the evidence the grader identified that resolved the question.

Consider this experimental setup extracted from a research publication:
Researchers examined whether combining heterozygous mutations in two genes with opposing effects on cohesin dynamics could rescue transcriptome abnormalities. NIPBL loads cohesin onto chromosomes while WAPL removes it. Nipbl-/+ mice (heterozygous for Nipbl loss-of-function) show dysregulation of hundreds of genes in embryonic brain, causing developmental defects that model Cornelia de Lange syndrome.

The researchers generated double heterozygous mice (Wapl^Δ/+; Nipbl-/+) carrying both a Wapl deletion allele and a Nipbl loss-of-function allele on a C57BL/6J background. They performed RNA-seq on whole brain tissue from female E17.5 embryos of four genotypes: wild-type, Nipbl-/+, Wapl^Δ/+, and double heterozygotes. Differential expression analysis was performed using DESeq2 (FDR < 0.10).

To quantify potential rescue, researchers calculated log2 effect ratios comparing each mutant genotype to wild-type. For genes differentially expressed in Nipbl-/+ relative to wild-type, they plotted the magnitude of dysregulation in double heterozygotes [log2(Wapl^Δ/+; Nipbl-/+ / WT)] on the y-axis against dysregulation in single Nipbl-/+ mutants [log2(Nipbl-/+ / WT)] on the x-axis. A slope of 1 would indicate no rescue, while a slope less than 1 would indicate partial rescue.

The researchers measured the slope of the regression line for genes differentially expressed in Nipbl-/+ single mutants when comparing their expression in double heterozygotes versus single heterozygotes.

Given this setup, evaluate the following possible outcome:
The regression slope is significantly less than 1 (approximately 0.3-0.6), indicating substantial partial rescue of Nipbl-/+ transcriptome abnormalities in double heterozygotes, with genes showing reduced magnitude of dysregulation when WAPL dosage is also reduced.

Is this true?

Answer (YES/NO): YES